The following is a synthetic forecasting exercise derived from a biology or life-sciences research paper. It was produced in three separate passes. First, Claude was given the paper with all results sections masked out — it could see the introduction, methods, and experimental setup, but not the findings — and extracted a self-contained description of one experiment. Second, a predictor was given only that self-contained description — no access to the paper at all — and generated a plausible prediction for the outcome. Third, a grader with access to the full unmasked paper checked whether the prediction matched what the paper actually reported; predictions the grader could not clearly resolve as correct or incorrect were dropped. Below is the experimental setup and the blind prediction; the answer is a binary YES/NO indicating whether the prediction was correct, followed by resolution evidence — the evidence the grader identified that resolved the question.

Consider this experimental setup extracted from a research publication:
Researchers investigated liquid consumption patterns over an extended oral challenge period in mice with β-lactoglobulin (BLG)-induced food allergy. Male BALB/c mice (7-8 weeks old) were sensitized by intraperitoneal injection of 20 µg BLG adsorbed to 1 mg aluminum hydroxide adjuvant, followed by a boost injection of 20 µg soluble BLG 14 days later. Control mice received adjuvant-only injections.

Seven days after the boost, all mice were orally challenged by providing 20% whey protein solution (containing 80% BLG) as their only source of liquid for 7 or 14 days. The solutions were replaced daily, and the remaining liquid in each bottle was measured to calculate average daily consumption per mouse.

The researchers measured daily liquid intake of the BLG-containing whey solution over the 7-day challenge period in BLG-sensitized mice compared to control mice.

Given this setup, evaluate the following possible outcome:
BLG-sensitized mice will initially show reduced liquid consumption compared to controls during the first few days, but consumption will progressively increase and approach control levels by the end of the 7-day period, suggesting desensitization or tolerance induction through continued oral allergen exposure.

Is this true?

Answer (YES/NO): NO